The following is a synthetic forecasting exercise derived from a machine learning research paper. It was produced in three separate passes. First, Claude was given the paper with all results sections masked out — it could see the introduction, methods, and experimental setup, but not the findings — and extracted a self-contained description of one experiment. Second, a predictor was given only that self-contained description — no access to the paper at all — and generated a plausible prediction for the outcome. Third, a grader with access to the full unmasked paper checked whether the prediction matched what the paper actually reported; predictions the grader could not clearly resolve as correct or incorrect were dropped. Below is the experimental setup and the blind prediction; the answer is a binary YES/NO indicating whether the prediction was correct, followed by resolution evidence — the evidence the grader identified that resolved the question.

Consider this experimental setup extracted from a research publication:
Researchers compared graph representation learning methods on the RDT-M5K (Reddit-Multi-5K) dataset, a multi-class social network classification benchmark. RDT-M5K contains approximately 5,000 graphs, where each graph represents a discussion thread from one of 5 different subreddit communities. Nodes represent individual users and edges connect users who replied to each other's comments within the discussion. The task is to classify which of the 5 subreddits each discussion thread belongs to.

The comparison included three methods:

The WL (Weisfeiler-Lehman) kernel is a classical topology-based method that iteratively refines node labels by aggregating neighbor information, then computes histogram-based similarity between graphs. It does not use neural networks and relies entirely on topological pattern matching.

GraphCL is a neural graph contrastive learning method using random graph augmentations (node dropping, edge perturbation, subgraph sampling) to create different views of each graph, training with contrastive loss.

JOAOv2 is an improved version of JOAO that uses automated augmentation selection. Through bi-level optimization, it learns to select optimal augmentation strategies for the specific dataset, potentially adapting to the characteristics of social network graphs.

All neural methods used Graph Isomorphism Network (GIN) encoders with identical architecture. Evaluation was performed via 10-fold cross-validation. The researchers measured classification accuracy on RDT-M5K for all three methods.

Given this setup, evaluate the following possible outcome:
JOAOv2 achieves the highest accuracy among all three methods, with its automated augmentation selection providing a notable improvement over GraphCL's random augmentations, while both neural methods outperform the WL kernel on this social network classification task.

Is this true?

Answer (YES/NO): NO